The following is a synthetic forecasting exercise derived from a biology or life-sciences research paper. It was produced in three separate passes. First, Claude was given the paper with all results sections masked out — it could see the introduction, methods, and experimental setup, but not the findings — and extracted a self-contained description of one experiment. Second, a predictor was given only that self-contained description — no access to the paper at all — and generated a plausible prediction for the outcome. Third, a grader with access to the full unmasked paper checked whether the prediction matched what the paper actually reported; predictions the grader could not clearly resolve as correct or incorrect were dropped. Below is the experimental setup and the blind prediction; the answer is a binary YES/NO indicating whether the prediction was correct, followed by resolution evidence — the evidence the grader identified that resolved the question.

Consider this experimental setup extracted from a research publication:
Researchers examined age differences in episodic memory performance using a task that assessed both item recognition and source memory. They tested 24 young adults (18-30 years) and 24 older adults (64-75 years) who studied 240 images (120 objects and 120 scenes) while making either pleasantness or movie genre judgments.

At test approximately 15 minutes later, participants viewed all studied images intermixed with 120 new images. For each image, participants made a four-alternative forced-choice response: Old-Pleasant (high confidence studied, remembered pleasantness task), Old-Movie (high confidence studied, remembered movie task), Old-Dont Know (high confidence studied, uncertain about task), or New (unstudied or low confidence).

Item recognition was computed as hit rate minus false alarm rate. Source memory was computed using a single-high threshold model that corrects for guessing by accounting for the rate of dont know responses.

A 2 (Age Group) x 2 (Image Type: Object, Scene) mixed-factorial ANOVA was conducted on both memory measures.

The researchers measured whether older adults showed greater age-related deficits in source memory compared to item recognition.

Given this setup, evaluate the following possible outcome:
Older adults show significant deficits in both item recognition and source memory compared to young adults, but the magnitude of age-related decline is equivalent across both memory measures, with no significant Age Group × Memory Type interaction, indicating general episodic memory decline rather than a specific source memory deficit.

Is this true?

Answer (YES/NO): NO